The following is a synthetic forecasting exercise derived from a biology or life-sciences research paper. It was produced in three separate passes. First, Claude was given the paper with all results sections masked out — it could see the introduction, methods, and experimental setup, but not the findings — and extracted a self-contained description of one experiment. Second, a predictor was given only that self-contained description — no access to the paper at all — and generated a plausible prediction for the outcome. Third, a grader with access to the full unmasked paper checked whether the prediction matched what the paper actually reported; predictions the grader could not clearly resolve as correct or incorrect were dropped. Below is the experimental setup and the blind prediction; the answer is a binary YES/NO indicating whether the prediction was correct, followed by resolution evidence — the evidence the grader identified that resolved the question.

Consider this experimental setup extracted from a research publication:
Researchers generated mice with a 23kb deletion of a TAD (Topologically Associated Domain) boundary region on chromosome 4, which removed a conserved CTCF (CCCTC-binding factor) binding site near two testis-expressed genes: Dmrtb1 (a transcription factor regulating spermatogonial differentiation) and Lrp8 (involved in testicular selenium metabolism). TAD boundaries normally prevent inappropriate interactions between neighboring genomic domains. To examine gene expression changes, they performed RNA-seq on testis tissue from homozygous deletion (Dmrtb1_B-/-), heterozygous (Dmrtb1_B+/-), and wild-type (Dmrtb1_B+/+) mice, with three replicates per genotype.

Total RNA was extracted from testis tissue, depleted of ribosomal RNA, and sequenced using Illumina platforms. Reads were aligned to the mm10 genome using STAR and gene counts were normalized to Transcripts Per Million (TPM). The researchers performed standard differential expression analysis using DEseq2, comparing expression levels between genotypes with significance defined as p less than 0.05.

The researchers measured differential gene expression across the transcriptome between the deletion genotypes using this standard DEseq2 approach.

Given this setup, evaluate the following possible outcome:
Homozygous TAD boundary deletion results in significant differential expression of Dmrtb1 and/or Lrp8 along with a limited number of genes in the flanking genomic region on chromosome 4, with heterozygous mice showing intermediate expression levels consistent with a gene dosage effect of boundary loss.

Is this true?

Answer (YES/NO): NO